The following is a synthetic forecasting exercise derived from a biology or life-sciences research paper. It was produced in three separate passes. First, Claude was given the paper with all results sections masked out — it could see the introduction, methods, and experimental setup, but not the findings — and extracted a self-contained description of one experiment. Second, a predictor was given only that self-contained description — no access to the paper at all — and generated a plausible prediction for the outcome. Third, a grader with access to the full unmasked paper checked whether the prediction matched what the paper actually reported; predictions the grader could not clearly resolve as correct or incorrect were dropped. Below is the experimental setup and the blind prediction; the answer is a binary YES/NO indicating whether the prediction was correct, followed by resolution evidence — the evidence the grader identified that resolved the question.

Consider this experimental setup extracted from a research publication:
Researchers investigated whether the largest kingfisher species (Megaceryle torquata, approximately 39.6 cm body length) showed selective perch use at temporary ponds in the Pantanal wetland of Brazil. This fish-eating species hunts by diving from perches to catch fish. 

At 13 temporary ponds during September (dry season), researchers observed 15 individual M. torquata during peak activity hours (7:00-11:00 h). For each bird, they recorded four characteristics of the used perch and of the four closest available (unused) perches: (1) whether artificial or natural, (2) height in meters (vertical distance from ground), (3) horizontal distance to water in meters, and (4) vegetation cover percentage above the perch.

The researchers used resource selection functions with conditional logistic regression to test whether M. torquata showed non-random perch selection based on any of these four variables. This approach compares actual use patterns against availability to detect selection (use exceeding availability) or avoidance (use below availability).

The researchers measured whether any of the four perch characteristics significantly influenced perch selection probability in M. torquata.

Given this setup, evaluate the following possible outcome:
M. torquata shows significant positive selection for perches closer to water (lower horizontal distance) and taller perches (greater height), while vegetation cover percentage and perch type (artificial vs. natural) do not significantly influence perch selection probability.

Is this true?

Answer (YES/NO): NO